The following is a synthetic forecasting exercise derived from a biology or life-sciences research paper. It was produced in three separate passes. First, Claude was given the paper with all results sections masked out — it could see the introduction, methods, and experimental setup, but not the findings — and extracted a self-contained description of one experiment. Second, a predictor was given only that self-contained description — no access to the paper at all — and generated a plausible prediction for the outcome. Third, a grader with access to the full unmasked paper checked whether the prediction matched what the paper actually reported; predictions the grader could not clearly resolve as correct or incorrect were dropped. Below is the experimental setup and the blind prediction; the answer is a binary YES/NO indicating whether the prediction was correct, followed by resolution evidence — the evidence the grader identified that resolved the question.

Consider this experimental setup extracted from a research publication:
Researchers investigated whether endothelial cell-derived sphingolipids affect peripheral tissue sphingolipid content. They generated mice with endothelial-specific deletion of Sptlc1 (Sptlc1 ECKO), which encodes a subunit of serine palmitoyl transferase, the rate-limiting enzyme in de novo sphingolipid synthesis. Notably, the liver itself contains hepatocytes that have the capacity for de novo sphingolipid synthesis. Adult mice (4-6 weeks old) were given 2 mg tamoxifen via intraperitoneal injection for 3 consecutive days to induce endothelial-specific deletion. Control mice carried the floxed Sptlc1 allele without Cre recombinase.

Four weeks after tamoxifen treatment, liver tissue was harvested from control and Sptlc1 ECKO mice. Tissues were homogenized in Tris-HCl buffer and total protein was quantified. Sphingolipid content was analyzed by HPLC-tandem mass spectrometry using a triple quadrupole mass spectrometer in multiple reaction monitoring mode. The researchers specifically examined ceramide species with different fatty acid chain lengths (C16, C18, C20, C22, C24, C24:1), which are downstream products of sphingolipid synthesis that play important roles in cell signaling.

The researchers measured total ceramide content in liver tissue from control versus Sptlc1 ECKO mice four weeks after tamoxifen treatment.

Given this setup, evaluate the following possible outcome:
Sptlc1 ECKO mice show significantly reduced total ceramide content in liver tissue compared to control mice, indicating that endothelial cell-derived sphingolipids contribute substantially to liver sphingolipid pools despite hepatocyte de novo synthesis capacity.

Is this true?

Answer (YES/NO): YES